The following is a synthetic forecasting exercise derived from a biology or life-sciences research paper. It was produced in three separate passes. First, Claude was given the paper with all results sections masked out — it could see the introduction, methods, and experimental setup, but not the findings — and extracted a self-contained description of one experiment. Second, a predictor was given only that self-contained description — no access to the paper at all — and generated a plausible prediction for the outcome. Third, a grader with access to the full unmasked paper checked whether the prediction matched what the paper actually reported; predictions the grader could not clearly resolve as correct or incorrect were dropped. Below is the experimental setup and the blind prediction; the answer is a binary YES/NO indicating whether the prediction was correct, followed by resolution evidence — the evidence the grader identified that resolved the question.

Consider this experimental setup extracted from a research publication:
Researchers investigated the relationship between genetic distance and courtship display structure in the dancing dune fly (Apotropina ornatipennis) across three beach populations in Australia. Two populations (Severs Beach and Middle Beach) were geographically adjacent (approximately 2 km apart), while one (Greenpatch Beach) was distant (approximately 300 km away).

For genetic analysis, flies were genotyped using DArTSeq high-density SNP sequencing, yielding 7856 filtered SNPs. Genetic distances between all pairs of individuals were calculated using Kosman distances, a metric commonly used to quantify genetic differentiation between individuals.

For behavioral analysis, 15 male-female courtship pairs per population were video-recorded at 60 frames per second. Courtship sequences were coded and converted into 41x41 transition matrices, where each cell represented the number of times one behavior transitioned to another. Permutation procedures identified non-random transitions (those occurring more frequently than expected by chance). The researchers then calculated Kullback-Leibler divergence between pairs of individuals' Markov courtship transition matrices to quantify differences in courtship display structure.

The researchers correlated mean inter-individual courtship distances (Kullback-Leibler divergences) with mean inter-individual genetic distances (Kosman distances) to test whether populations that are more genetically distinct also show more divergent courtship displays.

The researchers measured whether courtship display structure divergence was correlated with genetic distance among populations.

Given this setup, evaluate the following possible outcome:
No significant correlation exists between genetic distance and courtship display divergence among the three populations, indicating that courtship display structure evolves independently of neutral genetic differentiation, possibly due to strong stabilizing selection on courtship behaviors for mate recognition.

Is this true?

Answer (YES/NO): YES